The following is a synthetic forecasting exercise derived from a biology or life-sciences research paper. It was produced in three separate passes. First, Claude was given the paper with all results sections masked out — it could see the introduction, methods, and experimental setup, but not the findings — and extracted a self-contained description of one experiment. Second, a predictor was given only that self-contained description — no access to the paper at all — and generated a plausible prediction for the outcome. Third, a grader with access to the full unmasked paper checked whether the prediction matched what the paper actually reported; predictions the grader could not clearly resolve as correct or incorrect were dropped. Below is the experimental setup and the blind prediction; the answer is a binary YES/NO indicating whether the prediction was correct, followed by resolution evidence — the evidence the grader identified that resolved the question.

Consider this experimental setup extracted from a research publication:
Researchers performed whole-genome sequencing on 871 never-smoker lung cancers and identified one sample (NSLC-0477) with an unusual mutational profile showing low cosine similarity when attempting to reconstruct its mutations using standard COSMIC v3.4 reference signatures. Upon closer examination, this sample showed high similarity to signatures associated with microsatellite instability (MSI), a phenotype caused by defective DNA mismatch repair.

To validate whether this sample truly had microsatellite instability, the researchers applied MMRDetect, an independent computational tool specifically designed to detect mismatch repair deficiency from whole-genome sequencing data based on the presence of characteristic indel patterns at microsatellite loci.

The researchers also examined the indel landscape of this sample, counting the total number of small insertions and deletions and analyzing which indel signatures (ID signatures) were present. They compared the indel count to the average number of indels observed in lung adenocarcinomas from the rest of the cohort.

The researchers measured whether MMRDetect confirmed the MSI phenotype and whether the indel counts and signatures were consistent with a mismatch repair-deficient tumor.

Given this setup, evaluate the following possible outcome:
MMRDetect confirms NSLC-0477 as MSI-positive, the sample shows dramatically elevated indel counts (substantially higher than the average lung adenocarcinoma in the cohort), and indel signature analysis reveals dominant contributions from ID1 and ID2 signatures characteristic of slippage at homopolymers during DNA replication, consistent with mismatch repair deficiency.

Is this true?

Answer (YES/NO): NO